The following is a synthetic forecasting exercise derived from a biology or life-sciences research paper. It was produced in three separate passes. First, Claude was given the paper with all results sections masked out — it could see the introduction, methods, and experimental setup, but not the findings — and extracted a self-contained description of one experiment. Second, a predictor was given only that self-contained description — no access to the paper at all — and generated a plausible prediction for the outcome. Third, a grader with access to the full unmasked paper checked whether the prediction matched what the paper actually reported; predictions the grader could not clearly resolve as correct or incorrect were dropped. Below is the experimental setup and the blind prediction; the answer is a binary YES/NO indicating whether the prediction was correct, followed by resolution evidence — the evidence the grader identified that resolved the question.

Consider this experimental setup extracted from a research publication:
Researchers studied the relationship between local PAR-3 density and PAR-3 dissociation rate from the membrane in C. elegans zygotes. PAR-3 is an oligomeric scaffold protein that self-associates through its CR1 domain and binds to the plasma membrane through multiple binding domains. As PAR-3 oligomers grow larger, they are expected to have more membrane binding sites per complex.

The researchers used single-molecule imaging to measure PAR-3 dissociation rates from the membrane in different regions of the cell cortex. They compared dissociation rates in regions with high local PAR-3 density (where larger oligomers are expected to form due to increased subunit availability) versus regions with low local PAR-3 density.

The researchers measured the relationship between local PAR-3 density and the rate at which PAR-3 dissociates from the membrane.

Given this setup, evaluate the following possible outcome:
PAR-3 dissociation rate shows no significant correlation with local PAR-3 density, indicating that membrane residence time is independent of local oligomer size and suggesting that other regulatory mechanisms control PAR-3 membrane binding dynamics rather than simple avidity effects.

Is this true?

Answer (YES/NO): NO